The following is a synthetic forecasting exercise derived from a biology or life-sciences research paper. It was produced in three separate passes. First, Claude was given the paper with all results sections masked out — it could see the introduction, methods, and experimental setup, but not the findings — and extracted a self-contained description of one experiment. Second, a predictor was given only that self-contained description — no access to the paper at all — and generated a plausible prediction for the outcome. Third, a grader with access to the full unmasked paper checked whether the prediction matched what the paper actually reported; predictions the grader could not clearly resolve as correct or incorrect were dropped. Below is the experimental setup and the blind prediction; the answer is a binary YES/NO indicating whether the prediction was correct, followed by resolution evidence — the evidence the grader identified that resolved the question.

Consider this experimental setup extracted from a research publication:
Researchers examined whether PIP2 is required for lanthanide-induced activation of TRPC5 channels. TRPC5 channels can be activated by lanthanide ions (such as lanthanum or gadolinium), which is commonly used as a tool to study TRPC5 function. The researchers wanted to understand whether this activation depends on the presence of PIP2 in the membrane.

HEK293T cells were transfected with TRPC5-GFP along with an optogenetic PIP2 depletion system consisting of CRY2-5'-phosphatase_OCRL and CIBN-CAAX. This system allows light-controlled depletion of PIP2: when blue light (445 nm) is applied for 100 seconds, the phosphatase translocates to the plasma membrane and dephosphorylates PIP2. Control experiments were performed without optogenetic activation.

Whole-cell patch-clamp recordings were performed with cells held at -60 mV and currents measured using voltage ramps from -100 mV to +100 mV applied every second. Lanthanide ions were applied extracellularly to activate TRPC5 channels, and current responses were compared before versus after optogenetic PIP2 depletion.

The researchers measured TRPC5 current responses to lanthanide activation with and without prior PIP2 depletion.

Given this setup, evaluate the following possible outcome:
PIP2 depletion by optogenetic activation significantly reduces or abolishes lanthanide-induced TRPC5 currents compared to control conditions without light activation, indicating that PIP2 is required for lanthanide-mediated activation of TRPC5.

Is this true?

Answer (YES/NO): YES